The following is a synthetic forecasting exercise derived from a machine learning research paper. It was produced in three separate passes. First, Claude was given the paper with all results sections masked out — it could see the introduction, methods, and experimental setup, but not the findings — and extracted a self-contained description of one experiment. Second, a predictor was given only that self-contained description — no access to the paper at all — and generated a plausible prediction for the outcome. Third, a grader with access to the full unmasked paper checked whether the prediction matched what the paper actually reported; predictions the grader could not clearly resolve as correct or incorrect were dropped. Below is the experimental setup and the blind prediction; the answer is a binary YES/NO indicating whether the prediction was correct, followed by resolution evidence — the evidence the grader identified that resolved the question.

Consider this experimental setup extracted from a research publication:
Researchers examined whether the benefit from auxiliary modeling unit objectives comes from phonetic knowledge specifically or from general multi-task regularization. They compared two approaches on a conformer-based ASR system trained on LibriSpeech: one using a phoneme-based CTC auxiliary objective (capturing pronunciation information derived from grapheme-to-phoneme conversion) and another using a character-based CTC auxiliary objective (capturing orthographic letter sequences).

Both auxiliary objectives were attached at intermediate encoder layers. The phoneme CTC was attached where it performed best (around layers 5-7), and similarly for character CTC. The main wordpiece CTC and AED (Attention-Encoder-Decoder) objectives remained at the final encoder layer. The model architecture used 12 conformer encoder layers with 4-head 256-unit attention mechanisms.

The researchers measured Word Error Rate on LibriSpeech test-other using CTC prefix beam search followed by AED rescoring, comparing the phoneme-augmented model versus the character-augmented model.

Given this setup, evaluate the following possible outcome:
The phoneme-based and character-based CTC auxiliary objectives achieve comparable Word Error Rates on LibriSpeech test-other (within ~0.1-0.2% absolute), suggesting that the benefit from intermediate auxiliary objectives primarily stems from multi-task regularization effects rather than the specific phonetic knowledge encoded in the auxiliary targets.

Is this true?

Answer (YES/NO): YES